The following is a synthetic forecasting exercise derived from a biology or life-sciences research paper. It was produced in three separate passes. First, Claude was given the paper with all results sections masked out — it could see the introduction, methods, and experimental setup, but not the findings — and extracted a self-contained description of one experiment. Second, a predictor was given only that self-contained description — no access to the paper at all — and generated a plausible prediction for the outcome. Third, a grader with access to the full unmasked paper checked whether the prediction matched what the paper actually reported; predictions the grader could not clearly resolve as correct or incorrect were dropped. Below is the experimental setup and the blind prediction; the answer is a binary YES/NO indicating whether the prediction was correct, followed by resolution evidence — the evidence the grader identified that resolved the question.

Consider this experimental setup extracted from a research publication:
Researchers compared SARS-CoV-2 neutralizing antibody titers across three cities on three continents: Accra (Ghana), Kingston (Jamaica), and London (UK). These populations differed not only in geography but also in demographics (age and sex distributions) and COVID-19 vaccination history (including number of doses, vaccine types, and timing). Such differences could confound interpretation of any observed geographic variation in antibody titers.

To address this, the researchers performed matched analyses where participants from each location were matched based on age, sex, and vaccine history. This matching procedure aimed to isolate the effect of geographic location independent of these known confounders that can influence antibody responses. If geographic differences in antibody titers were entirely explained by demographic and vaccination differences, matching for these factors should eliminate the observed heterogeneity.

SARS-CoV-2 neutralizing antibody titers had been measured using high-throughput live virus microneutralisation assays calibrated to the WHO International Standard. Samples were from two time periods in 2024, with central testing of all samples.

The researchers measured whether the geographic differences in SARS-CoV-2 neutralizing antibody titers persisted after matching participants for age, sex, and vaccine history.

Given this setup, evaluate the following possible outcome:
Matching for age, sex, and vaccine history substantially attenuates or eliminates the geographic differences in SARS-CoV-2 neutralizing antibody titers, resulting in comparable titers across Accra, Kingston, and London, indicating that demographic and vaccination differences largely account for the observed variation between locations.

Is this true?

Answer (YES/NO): NO